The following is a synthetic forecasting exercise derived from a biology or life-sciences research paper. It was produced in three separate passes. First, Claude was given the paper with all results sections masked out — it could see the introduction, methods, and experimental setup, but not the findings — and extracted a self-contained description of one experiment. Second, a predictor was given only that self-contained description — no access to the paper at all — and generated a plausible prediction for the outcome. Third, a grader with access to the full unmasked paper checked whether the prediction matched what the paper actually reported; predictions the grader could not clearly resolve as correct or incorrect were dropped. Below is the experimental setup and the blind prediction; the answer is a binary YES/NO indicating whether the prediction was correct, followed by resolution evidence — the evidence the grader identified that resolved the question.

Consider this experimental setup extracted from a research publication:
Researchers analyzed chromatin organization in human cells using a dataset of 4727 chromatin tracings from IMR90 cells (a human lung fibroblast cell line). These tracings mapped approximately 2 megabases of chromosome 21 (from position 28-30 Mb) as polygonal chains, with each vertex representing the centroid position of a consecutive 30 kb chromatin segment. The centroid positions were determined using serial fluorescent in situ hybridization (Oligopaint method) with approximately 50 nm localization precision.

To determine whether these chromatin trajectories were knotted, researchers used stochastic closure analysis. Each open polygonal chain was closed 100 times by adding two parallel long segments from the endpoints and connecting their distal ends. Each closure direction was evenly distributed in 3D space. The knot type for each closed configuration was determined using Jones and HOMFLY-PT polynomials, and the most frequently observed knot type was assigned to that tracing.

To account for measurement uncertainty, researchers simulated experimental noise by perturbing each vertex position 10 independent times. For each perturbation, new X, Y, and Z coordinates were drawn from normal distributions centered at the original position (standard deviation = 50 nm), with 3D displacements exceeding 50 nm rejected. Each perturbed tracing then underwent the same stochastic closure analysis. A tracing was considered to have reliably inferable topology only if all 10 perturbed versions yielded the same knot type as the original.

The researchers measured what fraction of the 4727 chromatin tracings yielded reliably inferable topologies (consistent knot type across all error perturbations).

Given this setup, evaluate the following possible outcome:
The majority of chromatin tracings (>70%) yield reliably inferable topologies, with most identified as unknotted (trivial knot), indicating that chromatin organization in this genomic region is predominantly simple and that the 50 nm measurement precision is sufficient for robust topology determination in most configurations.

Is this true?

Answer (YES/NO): NO